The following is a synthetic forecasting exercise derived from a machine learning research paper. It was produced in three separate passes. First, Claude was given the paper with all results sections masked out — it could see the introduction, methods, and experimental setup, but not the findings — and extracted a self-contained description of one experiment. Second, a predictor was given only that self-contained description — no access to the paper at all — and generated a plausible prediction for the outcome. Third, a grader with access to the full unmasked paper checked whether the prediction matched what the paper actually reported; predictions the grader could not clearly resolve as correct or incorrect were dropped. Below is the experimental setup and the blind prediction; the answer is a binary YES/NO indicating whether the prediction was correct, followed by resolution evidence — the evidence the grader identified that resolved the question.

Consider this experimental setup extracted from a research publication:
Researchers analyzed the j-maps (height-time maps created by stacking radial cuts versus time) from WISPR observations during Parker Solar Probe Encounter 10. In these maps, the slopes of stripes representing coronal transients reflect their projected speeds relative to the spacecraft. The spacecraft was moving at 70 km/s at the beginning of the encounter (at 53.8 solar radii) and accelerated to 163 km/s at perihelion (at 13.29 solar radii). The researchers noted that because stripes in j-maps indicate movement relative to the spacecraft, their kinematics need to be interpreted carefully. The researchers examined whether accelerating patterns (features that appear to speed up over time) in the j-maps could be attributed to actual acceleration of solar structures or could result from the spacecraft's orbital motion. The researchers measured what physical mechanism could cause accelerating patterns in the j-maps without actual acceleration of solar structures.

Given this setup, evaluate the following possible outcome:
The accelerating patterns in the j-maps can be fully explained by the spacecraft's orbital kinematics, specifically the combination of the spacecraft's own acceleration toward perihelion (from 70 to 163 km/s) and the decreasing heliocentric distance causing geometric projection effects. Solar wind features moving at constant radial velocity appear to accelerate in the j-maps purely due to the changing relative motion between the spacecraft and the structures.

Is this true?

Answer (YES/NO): NO